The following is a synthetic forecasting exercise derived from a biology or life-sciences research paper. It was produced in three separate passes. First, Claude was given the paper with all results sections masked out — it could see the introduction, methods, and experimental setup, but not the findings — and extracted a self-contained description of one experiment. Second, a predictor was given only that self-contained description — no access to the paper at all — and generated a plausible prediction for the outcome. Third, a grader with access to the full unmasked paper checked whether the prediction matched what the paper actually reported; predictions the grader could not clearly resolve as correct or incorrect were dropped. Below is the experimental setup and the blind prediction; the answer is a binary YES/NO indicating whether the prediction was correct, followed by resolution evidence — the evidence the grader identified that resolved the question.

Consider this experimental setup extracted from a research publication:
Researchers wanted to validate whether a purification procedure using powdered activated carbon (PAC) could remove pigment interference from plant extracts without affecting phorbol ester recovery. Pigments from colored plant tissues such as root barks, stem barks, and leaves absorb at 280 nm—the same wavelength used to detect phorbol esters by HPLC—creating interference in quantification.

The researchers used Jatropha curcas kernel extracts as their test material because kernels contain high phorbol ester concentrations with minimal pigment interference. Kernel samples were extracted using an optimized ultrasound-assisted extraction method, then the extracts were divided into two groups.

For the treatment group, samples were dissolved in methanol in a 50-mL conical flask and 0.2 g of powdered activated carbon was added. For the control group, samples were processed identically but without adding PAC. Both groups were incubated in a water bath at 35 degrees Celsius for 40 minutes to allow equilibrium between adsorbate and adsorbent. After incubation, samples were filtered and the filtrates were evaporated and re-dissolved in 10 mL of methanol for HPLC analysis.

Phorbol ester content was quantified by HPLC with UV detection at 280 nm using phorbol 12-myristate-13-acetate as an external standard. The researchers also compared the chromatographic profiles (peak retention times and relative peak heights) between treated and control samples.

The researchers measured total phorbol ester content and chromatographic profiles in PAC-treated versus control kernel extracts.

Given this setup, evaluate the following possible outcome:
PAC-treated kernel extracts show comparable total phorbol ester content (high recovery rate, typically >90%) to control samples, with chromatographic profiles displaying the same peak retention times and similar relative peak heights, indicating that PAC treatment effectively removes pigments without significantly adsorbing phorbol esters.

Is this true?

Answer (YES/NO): YES